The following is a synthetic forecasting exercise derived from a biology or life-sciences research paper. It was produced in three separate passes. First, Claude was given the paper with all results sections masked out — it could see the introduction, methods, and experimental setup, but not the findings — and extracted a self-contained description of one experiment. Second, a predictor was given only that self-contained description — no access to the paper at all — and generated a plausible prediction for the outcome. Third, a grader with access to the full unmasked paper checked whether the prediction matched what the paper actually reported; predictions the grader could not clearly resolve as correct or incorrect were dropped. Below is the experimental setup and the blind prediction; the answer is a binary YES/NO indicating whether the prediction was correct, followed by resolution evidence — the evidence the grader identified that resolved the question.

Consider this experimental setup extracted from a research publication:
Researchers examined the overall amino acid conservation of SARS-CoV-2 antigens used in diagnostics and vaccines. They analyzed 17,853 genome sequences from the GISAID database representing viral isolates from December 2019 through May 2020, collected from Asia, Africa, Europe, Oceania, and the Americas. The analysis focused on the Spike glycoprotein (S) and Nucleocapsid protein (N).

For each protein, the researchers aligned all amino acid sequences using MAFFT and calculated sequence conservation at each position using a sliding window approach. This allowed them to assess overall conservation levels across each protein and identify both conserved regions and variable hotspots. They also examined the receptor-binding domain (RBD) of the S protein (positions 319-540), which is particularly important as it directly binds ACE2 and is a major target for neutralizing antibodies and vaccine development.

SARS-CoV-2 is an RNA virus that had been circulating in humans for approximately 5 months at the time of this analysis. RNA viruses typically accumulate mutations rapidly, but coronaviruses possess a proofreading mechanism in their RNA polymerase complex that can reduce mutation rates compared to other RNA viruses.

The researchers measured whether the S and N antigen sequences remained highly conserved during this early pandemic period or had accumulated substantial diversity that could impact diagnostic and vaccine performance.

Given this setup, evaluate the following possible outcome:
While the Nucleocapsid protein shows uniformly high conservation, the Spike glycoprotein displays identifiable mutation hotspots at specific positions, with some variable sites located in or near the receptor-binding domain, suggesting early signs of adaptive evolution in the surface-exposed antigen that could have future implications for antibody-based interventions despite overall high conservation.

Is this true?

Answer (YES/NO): NO